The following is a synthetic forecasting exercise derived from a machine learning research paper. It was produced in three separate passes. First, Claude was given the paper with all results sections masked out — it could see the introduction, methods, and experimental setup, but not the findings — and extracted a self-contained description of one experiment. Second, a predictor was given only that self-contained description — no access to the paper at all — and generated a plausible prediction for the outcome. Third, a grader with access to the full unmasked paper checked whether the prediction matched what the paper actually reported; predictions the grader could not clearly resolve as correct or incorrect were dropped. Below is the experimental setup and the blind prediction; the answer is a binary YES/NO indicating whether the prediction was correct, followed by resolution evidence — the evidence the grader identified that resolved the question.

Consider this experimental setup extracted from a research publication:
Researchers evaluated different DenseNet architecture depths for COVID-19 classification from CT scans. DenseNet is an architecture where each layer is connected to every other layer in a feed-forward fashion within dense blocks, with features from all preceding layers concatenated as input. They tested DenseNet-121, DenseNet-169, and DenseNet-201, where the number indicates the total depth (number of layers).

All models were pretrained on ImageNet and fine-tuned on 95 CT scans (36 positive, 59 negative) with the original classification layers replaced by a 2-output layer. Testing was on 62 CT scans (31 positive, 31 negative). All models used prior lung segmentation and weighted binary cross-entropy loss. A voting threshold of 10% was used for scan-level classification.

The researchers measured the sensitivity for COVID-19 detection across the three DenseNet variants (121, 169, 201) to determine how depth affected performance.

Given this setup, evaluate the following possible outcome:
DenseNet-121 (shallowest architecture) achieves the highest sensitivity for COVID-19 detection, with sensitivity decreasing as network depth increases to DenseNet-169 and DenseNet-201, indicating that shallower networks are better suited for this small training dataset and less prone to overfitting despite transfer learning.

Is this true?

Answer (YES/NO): NO